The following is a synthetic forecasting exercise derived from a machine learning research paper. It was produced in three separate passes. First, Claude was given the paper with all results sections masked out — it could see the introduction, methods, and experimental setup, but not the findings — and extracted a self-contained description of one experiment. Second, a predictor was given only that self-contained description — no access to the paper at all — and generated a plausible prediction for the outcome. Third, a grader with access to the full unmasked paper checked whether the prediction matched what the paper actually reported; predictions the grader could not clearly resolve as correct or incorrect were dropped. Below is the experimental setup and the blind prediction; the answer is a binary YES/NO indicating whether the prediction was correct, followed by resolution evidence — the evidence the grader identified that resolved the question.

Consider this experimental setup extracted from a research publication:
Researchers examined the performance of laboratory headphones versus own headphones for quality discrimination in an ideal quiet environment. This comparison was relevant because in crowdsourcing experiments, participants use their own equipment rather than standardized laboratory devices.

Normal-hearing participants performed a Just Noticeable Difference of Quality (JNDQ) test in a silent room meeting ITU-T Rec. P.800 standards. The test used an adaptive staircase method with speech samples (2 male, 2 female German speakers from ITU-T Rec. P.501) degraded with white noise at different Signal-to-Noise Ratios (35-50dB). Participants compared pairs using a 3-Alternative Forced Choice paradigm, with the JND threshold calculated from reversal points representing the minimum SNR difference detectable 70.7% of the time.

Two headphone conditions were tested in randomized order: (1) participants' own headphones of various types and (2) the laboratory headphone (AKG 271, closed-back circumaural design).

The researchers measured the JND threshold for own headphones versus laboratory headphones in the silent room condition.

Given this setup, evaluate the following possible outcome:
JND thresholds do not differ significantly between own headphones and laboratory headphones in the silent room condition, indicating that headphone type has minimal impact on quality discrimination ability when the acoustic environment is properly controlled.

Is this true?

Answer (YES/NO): NO